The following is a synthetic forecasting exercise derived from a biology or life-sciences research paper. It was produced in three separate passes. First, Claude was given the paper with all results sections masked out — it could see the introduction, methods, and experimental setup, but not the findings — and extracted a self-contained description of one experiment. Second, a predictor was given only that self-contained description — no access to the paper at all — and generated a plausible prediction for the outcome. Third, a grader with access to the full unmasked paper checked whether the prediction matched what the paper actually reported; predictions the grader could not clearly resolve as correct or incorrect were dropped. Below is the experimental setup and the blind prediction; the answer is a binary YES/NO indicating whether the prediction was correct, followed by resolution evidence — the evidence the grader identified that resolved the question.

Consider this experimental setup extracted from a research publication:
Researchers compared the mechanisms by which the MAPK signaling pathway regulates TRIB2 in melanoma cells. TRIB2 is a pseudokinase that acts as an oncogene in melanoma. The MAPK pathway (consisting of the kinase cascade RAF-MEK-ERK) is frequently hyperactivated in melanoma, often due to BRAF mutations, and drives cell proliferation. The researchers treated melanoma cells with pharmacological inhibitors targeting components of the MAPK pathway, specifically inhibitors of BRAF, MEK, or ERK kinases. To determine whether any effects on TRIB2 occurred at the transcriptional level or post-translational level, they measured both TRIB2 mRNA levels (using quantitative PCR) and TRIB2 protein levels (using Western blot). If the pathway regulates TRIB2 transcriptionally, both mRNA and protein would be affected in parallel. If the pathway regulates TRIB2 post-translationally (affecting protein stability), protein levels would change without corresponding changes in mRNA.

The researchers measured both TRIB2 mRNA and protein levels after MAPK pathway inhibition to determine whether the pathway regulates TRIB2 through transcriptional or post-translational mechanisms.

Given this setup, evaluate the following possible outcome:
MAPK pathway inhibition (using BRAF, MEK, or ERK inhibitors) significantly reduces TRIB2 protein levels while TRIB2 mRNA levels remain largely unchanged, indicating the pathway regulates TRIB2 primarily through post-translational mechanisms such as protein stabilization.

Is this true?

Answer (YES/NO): NO